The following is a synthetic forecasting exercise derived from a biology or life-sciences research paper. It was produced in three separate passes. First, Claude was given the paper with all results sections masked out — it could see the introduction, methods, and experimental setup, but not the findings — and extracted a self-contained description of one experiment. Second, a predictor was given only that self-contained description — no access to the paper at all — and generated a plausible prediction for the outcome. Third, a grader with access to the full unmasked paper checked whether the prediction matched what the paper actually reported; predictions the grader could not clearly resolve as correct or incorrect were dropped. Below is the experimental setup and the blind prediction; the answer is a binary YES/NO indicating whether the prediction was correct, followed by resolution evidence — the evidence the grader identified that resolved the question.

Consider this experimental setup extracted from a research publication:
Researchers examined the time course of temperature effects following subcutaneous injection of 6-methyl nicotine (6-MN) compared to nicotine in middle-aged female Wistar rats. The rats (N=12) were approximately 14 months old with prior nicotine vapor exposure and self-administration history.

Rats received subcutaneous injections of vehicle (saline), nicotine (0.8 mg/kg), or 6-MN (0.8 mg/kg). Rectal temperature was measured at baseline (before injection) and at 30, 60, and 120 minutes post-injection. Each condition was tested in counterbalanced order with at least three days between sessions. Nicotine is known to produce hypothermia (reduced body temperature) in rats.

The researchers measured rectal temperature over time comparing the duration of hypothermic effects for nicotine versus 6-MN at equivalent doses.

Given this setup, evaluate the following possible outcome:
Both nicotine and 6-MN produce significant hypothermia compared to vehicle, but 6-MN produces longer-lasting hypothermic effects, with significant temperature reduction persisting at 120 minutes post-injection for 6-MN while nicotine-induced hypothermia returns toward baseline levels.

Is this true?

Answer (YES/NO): NO